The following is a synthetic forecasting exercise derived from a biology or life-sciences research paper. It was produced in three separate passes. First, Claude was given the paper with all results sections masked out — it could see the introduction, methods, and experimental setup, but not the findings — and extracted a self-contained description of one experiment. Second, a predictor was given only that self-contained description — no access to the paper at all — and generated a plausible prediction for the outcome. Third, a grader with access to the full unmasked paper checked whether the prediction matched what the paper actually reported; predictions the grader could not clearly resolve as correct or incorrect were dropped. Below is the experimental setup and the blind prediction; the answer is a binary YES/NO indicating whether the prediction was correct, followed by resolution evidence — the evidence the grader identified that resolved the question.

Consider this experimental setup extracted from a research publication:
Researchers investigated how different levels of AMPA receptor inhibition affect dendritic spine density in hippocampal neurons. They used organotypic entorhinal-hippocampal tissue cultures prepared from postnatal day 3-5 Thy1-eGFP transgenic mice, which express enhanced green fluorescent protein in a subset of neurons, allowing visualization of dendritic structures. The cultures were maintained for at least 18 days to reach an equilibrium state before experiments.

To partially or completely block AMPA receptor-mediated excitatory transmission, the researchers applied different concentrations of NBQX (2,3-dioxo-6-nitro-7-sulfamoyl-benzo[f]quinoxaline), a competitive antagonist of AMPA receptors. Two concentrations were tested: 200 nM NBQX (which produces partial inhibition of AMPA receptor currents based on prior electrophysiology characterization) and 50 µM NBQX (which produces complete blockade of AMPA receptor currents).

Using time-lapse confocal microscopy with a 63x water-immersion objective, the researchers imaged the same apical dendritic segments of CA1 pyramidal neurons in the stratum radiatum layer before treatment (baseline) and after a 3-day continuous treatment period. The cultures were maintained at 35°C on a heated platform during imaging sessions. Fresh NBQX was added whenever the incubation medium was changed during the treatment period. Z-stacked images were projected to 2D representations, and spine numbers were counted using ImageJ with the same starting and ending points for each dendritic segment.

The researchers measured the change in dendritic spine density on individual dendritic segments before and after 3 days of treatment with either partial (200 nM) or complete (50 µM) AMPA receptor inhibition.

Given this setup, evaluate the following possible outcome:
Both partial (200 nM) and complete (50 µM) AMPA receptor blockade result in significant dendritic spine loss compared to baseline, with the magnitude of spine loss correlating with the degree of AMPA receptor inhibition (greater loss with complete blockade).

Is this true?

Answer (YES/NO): NO